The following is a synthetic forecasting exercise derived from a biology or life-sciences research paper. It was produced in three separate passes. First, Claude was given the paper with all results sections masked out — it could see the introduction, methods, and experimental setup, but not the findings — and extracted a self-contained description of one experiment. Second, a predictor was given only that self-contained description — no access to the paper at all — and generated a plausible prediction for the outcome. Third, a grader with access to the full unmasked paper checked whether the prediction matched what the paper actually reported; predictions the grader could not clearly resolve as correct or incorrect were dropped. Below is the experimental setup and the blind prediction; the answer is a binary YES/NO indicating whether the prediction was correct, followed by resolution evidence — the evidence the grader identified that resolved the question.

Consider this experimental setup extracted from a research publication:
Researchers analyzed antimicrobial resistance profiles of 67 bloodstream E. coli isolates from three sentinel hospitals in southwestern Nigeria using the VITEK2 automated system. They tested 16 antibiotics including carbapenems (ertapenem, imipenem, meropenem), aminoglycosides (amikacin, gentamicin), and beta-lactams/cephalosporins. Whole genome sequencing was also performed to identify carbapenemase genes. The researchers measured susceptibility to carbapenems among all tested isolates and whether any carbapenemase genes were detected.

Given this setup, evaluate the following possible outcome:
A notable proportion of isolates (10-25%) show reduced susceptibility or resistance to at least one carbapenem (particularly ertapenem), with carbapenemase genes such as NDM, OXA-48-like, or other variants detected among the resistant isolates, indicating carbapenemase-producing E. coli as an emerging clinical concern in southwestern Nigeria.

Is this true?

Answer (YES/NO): NO